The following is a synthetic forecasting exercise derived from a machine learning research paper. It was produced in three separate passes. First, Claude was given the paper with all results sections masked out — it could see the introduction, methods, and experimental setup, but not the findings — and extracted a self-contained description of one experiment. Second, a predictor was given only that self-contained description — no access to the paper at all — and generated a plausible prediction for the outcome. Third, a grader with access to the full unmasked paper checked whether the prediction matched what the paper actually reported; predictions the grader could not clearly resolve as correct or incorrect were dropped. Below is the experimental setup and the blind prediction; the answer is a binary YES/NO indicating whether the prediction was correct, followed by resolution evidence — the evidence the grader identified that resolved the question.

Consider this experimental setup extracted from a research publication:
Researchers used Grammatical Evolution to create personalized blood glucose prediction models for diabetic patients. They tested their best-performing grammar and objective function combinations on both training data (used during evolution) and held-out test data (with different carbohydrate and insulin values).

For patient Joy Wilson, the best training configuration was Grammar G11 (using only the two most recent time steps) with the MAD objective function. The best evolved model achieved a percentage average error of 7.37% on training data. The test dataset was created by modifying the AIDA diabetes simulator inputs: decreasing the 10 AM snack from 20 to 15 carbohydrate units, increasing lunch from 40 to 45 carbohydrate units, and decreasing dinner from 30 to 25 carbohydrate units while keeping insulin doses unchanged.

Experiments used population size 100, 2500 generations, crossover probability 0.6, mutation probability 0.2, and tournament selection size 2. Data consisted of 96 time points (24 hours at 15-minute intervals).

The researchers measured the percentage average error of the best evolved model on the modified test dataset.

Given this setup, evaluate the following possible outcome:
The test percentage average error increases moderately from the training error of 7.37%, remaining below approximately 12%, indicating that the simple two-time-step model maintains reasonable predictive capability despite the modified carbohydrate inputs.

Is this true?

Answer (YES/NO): YES